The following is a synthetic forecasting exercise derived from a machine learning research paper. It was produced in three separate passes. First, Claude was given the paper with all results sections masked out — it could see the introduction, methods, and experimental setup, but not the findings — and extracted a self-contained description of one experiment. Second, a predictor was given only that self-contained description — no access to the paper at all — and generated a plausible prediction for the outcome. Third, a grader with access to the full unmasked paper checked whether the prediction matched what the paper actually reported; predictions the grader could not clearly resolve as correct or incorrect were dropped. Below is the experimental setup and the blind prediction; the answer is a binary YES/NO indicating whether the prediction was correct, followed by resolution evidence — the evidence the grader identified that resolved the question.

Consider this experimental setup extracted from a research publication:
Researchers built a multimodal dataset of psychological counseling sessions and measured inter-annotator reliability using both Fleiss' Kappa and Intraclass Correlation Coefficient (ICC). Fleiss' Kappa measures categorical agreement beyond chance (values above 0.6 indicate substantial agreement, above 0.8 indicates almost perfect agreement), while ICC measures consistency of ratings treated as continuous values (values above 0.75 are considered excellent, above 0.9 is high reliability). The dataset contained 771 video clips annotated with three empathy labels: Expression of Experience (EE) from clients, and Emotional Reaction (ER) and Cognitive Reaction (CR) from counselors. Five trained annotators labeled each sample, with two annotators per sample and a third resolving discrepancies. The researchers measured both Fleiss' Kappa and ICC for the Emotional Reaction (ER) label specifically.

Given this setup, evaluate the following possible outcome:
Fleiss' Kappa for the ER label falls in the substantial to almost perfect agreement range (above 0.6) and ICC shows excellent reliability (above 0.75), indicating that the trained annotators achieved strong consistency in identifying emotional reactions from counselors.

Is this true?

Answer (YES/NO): YES